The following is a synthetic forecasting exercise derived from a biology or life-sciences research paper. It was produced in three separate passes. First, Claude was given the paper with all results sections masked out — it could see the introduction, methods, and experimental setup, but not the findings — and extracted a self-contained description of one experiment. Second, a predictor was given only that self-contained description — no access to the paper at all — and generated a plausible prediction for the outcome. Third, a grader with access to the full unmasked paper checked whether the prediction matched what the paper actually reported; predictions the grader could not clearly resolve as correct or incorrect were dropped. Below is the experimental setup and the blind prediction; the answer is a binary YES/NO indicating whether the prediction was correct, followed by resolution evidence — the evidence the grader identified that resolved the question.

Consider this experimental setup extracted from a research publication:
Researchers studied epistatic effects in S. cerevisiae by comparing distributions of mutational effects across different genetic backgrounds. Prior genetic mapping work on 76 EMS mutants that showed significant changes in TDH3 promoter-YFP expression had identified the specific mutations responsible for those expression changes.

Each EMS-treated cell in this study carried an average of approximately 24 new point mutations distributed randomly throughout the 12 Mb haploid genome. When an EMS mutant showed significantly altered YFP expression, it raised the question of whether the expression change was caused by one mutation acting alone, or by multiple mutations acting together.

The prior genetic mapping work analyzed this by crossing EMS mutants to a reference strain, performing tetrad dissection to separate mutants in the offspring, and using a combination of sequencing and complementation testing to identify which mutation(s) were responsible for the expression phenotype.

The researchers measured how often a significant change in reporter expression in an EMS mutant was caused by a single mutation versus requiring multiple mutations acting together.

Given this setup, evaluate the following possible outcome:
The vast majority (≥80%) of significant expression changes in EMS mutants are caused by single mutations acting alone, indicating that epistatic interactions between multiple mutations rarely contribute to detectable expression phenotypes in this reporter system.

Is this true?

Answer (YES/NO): YES